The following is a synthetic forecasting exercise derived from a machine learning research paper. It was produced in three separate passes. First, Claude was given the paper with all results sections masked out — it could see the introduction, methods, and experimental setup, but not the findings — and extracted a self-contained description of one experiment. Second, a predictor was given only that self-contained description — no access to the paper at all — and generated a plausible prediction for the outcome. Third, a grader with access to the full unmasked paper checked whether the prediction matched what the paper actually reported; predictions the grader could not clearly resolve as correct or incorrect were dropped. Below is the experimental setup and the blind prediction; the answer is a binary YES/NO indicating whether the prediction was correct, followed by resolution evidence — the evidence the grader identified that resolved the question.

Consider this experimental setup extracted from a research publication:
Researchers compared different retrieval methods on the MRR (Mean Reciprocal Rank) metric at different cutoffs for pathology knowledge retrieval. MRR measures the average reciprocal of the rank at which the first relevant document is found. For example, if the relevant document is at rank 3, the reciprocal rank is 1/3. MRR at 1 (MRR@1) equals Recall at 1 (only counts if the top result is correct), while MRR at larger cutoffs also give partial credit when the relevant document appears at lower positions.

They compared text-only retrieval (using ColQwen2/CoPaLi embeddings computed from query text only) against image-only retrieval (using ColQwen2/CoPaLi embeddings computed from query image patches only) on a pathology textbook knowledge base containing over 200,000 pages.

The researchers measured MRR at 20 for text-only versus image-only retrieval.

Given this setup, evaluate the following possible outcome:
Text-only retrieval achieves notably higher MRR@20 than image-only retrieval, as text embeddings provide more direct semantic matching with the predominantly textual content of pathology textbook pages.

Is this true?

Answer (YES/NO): YES